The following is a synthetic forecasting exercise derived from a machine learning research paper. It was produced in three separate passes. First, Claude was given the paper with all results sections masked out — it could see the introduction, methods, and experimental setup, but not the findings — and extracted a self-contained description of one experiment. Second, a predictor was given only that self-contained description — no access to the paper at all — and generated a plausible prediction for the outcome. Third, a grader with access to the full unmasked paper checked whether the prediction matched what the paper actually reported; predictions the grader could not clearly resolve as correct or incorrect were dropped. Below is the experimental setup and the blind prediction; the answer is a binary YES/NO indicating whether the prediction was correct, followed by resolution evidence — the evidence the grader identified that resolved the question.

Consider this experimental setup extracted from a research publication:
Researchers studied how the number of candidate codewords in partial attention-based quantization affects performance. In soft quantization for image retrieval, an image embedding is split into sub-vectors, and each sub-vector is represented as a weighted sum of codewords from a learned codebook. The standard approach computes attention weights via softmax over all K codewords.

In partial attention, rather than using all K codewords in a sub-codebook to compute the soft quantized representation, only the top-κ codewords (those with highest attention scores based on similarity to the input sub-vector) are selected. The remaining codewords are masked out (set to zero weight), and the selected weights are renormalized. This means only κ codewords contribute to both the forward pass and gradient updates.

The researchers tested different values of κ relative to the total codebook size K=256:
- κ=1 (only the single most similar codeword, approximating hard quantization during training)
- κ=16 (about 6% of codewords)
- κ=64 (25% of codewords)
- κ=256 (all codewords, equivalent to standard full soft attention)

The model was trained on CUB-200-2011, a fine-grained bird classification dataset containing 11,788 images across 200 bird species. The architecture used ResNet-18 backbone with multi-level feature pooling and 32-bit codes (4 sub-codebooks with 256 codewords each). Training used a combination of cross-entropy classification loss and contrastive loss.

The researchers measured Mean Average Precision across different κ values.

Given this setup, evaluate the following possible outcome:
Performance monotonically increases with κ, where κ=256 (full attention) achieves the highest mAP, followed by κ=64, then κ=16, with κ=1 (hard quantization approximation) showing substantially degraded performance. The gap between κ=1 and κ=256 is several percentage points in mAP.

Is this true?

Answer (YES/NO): NO